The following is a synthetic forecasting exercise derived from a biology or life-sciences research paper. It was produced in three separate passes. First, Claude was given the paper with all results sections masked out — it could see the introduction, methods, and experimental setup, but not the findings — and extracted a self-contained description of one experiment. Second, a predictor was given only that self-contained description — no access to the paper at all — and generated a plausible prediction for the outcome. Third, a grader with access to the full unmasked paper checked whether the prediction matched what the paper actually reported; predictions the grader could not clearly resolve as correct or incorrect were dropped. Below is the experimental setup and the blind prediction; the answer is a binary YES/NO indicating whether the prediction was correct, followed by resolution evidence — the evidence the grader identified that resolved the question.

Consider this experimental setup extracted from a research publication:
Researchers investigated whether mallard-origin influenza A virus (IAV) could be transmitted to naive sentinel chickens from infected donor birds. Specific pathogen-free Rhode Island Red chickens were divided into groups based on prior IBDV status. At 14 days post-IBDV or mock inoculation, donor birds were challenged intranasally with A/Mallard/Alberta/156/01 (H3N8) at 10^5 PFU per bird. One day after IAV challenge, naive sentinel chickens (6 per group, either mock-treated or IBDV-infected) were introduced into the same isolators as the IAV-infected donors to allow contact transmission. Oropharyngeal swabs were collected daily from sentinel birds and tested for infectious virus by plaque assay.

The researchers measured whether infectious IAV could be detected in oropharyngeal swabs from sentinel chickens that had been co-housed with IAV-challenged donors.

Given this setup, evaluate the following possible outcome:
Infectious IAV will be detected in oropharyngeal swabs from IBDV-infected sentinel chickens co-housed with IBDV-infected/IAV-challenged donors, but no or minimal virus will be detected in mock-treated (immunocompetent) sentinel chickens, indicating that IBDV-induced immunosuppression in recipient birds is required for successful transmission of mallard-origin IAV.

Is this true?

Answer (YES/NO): NO